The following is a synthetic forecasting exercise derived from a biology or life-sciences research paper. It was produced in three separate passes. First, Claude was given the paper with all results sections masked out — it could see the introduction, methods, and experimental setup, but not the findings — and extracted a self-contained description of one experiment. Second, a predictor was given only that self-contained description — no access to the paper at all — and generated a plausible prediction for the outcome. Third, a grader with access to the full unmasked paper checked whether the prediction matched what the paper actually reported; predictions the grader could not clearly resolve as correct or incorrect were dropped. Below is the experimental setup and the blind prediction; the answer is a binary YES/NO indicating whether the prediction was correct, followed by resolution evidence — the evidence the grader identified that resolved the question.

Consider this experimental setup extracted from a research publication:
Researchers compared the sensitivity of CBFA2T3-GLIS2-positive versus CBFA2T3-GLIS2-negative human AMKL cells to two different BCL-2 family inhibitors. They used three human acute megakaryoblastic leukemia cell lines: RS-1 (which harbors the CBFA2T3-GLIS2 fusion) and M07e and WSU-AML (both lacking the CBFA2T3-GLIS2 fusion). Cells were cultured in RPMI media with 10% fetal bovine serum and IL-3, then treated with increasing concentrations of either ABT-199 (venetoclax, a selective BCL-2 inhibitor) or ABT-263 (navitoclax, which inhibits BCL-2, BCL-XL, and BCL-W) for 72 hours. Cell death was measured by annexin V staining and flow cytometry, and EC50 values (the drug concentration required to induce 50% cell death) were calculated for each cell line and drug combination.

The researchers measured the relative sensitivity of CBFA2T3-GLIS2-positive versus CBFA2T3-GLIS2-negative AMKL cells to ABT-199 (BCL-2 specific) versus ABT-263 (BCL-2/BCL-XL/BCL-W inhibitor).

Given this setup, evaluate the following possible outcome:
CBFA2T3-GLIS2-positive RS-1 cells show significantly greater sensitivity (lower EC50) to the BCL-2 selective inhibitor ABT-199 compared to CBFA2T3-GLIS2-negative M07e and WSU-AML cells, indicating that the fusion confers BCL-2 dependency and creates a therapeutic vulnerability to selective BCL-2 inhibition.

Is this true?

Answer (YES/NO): NO